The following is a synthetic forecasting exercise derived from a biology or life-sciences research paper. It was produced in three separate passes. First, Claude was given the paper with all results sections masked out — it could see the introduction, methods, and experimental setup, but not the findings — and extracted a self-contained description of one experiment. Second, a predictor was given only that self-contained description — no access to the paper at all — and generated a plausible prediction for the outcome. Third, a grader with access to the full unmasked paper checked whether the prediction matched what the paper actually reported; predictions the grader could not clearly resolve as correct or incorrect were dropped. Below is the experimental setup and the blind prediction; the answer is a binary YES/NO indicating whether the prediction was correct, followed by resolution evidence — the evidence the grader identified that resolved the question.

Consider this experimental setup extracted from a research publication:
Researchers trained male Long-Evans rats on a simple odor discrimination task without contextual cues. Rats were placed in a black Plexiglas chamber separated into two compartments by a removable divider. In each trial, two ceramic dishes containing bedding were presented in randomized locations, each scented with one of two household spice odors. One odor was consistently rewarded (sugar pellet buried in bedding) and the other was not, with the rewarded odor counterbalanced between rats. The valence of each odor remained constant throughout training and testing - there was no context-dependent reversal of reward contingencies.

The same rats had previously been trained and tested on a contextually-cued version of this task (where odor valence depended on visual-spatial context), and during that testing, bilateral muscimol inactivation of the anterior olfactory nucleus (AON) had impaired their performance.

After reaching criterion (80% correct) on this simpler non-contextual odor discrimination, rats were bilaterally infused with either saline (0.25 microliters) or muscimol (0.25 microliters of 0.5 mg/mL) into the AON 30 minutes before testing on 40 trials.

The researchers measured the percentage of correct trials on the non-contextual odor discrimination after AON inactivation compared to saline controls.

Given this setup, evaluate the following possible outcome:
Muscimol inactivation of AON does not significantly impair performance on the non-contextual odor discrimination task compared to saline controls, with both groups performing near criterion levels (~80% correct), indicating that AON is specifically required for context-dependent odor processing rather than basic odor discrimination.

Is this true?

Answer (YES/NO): YES